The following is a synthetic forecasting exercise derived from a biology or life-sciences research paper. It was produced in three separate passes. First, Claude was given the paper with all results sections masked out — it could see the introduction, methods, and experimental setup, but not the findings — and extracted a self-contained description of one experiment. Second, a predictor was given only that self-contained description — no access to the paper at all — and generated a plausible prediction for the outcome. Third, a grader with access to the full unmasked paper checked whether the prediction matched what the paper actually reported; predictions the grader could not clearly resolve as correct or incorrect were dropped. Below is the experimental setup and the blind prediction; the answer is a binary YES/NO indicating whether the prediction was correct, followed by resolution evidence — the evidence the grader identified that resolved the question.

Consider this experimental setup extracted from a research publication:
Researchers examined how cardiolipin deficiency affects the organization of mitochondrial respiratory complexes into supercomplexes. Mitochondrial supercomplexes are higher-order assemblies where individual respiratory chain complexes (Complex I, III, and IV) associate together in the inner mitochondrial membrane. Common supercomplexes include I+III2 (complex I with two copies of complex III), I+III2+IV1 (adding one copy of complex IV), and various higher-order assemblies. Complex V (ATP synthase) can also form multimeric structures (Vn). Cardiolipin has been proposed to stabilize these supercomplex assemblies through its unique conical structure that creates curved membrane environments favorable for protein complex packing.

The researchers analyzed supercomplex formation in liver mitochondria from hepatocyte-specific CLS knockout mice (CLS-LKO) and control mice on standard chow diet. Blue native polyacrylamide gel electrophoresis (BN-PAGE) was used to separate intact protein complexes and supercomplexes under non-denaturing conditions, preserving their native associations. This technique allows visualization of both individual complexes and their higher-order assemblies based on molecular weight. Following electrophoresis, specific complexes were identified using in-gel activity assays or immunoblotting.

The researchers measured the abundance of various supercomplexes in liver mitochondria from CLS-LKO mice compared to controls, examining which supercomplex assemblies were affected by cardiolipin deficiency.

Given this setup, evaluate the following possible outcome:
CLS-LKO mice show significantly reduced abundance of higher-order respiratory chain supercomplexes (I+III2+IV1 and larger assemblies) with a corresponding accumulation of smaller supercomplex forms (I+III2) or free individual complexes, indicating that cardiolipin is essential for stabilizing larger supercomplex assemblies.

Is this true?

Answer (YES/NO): NO